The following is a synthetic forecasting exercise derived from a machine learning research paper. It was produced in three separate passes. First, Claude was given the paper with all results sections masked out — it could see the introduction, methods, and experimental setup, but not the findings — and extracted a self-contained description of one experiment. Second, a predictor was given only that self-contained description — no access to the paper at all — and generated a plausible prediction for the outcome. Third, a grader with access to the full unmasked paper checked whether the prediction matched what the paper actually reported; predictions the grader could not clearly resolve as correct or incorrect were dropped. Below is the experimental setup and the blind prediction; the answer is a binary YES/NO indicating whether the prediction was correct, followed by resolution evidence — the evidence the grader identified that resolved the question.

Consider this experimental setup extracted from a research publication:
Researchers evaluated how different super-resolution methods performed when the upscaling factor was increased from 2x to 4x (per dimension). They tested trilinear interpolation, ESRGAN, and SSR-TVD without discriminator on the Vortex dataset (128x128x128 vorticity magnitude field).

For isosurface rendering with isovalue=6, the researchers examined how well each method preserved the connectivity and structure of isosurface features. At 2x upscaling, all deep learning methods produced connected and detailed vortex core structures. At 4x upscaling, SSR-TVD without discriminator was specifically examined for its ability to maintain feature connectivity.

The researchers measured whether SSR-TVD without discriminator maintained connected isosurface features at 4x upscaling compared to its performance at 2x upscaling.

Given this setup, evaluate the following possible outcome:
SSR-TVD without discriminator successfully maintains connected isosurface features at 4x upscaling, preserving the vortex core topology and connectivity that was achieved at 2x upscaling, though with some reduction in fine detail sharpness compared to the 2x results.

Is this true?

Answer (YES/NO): NO